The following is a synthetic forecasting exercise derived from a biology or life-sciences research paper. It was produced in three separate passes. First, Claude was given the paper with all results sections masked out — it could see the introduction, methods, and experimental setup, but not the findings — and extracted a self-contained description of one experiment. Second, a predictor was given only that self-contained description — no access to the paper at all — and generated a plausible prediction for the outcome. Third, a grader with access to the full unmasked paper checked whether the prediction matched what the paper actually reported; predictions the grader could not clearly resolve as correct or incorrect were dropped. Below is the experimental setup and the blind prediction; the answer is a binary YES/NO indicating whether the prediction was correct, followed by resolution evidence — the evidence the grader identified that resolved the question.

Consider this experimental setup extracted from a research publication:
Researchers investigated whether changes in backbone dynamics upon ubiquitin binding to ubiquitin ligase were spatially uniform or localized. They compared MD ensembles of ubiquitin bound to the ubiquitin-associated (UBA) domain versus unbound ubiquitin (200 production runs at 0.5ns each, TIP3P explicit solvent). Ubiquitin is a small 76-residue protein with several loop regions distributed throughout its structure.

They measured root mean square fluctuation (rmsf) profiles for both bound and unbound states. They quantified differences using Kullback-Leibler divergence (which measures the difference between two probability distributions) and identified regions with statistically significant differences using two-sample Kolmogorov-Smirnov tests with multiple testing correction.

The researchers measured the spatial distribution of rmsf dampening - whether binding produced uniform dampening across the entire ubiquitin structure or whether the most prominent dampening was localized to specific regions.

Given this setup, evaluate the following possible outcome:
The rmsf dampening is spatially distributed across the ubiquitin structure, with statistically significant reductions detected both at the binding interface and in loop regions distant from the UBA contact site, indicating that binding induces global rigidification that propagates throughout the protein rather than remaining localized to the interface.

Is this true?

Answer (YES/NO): NO